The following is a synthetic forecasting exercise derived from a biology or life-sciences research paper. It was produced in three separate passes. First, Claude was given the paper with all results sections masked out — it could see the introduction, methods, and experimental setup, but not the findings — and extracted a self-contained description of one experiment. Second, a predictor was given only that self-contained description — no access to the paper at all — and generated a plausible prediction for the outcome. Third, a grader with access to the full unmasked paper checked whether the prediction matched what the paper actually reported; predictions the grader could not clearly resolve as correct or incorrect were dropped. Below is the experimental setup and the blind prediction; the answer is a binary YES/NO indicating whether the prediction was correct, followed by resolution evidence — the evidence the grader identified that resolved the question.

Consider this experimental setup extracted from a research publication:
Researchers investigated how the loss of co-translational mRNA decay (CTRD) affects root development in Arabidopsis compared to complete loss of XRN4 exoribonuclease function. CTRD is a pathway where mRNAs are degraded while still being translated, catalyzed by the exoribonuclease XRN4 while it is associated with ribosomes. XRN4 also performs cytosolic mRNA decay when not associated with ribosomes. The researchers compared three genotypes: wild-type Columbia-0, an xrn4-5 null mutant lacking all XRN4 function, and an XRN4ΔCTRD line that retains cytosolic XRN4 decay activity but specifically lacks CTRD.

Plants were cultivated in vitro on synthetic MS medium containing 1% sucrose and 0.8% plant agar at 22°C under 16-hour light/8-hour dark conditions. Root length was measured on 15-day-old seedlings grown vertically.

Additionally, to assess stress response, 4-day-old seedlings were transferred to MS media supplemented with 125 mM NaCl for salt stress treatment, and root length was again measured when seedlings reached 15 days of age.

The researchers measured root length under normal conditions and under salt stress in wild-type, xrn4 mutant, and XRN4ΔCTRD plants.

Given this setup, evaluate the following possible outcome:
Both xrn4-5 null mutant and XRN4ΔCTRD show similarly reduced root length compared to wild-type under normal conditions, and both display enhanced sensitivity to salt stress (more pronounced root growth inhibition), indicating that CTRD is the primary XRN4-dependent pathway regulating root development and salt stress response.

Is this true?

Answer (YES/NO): NO